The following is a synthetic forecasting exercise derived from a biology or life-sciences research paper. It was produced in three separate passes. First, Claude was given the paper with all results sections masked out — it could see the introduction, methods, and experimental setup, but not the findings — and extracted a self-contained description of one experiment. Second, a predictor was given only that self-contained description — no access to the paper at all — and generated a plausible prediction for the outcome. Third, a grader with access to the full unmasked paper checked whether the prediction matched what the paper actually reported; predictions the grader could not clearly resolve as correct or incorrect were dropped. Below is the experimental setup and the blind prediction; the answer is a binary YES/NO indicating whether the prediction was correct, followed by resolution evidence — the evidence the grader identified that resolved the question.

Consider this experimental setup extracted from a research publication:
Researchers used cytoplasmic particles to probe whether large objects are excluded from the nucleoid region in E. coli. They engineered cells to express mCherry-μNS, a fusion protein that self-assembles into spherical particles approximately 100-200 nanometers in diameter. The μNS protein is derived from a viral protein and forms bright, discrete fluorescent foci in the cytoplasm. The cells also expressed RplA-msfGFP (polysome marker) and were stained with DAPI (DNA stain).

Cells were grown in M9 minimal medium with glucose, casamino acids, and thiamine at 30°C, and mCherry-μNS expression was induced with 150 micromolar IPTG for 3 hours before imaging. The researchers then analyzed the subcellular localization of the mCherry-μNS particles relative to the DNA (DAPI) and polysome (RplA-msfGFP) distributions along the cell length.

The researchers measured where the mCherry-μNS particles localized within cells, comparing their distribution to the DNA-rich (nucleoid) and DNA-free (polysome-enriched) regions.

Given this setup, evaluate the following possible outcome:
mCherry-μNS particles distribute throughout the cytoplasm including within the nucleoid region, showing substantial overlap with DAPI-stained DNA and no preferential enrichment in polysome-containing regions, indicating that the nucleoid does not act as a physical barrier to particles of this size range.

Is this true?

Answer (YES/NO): NO